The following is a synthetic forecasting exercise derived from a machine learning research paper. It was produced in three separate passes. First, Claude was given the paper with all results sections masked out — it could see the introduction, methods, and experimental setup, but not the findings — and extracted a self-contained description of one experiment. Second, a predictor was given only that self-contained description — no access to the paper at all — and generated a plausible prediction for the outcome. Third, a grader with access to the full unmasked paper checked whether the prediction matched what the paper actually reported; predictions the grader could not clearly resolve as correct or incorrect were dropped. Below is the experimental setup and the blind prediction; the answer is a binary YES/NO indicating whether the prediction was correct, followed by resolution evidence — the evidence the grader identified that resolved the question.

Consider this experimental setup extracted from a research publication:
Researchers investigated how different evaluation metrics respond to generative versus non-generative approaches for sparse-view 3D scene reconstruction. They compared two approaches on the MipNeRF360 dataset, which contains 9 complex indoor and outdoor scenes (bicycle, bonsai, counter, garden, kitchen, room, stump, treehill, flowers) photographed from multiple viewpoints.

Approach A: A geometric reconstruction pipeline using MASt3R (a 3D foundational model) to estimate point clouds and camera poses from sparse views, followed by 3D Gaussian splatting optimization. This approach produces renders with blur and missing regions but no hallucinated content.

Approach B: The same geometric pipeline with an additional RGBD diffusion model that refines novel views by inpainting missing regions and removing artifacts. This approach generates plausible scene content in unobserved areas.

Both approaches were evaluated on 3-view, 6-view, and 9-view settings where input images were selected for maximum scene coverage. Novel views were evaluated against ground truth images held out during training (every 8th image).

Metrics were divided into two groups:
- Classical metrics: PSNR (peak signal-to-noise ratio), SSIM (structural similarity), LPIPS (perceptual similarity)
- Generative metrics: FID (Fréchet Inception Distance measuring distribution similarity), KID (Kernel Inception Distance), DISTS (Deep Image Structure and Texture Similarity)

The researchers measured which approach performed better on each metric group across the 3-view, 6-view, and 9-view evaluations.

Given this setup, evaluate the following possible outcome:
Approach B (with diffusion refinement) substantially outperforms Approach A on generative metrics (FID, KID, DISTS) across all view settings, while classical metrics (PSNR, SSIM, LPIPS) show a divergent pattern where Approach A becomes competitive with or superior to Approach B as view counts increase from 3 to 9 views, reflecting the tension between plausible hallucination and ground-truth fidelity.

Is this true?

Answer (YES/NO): NO